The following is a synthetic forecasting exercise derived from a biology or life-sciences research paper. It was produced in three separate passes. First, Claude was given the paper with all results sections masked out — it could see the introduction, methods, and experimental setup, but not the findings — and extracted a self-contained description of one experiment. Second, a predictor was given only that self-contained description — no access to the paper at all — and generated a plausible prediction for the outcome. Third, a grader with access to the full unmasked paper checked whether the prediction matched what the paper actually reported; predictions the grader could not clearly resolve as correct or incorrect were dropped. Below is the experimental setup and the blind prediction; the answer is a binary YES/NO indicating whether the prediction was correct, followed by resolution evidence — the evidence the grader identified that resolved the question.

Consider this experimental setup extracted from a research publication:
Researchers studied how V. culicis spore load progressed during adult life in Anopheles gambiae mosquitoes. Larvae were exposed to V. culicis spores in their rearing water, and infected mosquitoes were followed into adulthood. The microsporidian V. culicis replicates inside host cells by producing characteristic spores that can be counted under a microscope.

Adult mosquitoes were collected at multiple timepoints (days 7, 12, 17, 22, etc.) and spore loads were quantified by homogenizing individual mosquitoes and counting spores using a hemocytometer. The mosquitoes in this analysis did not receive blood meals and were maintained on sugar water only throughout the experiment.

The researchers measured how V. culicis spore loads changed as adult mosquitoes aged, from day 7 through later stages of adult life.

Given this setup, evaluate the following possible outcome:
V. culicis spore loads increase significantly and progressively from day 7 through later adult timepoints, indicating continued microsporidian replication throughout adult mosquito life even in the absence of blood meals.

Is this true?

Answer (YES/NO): NO